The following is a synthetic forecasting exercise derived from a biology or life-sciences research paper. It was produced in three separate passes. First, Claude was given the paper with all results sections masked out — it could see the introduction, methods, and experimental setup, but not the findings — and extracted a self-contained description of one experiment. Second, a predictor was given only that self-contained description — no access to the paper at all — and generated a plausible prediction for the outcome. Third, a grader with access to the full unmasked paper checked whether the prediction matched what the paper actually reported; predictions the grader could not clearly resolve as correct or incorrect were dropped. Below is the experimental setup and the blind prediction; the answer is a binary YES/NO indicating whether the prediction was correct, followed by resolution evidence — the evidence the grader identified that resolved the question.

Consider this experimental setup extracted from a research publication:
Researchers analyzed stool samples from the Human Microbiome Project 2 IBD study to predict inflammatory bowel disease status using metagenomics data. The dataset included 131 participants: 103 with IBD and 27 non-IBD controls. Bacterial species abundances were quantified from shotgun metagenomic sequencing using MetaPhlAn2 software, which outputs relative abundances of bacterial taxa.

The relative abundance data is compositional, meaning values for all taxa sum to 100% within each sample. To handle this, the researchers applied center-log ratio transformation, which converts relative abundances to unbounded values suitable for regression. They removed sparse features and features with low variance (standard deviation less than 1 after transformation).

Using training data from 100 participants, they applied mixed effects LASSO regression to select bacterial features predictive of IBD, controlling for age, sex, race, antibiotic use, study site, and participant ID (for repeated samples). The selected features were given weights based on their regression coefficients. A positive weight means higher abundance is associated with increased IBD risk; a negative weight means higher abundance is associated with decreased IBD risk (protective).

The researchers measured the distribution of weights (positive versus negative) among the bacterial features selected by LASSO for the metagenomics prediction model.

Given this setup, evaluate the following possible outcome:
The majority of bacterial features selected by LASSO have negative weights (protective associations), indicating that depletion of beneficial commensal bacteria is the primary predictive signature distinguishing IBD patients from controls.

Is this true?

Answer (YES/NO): YES